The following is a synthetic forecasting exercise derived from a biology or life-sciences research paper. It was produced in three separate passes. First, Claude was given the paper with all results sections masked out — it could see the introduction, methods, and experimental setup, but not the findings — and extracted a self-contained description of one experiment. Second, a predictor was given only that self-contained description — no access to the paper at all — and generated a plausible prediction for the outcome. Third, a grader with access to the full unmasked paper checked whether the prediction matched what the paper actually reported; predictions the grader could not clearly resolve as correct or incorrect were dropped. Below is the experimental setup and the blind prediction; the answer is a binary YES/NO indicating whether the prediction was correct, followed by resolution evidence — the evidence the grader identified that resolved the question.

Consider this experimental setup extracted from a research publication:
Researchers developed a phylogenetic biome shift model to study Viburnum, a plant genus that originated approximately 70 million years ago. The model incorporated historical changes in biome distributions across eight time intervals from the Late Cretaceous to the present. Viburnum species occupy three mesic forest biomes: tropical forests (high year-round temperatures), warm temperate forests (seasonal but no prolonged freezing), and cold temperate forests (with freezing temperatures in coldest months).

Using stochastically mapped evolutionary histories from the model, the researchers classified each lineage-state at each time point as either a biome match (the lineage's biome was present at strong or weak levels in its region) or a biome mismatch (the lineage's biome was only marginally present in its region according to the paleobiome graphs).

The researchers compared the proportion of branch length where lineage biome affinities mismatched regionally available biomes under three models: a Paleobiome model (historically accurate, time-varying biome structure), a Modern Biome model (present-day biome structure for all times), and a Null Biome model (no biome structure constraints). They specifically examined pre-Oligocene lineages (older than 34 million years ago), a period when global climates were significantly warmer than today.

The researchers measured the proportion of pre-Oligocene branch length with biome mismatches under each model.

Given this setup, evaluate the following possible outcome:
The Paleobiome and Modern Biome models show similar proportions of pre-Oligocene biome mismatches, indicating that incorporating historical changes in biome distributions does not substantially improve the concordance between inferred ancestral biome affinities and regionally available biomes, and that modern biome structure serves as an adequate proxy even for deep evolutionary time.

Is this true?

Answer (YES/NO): NO